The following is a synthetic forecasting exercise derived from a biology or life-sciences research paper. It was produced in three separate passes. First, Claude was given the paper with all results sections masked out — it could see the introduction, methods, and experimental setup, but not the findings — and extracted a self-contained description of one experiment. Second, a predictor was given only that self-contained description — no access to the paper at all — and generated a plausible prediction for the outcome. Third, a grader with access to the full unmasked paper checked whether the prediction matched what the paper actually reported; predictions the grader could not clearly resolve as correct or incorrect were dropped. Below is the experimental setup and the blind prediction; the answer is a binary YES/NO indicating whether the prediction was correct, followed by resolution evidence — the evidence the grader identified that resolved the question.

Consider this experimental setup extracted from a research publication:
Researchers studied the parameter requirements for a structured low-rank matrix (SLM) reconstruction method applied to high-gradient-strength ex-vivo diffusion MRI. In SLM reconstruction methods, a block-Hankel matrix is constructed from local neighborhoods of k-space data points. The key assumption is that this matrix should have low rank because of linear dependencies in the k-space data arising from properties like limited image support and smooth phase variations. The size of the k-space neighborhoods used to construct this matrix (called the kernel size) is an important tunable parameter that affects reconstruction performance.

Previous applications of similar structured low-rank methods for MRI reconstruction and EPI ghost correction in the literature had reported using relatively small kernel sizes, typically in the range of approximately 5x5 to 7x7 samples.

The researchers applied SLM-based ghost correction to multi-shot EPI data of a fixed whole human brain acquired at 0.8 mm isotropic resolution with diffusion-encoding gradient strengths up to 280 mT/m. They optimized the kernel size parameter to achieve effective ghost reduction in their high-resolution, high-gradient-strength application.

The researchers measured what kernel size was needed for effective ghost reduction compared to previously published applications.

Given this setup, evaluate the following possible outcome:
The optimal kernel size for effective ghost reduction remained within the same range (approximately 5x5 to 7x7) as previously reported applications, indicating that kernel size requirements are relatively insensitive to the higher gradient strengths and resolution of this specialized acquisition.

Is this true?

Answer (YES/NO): NO